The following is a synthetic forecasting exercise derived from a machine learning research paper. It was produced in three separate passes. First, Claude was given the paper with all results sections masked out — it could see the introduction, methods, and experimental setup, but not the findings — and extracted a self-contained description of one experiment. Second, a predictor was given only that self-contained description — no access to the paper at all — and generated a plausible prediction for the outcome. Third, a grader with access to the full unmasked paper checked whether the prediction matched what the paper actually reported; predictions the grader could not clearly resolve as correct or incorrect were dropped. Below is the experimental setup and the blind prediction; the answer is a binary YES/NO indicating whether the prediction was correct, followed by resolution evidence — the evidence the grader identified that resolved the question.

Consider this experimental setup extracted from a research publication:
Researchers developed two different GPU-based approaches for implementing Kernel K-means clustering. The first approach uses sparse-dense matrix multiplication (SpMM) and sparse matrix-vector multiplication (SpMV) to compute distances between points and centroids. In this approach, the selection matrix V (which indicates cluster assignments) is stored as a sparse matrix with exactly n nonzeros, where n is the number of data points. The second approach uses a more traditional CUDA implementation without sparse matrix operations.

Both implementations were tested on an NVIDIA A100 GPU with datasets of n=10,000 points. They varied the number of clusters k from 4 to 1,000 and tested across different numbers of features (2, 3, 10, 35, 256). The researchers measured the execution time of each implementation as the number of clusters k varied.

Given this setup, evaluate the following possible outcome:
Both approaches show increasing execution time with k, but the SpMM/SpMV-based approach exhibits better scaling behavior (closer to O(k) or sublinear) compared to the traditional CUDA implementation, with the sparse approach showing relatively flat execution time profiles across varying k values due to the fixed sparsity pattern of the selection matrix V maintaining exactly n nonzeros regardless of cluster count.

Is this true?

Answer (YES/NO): NO